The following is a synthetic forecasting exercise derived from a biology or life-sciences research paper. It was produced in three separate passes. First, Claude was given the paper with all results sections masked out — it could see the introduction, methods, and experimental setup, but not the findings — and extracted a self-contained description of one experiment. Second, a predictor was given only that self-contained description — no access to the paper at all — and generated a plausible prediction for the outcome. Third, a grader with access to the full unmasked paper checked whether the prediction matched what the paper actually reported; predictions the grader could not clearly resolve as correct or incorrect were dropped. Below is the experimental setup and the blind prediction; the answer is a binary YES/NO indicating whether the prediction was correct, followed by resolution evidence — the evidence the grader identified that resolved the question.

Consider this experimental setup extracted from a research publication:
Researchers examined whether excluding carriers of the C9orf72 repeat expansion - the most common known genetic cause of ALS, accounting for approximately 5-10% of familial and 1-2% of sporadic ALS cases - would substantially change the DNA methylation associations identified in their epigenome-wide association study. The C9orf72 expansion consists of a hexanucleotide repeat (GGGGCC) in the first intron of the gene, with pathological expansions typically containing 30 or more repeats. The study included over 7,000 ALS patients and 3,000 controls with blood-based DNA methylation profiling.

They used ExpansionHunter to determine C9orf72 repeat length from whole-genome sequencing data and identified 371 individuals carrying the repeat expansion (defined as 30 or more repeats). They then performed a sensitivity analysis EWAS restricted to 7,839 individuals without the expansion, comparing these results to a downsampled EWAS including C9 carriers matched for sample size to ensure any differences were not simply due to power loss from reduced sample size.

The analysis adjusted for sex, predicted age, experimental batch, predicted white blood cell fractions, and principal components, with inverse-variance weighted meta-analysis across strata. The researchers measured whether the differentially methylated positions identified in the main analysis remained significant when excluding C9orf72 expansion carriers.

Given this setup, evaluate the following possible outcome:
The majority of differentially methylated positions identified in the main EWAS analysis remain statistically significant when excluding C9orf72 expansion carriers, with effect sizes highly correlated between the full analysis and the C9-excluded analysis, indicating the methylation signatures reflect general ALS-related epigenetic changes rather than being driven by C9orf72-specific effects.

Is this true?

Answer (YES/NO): YES